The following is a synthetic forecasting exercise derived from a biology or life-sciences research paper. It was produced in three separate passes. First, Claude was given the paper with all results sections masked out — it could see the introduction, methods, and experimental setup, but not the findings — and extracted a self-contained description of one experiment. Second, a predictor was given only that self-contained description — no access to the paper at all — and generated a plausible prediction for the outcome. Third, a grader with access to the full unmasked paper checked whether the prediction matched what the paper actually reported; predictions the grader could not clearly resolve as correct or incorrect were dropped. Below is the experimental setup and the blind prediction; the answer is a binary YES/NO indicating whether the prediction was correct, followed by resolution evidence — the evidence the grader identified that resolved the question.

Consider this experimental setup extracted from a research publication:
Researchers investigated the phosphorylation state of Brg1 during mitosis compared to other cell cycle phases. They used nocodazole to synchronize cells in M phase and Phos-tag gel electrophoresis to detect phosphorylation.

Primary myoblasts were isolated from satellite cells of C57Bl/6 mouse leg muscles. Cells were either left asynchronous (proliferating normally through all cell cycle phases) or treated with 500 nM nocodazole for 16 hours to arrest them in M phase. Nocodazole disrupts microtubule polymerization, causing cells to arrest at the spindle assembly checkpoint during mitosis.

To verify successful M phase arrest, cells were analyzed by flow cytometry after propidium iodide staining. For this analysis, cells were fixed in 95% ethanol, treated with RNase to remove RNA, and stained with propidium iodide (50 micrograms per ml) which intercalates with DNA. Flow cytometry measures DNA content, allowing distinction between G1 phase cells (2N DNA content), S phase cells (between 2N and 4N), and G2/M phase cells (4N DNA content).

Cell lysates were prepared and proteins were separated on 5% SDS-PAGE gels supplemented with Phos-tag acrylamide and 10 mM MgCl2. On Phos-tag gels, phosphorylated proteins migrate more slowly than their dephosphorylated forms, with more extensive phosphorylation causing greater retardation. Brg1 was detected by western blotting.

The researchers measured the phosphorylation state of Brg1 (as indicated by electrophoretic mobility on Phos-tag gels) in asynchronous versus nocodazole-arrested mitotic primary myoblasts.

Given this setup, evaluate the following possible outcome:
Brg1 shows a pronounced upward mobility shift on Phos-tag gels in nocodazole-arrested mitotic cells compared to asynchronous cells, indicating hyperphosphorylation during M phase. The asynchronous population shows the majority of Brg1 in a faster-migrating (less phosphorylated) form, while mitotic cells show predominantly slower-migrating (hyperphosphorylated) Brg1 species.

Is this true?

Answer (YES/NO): YES